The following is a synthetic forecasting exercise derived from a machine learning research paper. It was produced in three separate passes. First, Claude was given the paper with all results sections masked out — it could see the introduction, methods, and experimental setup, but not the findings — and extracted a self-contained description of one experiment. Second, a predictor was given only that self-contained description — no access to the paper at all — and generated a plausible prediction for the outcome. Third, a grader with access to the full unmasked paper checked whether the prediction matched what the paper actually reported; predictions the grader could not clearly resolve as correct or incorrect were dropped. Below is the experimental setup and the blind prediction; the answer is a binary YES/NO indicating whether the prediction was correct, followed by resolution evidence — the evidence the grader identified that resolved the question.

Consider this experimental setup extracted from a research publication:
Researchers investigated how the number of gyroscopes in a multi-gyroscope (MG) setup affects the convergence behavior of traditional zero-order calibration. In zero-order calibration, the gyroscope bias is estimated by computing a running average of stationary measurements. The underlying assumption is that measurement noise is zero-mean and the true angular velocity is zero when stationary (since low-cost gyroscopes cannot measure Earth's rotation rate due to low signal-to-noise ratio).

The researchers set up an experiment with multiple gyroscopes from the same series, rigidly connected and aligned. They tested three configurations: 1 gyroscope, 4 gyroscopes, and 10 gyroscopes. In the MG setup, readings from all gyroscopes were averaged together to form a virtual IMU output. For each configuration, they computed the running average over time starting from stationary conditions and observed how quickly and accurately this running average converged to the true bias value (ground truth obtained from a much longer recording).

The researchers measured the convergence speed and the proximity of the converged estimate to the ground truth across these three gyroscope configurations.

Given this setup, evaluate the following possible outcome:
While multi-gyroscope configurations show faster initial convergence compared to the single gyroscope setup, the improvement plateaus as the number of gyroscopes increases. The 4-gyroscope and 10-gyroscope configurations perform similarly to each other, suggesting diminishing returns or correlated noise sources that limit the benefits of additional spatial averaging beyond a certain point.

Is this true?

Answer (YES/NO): NO